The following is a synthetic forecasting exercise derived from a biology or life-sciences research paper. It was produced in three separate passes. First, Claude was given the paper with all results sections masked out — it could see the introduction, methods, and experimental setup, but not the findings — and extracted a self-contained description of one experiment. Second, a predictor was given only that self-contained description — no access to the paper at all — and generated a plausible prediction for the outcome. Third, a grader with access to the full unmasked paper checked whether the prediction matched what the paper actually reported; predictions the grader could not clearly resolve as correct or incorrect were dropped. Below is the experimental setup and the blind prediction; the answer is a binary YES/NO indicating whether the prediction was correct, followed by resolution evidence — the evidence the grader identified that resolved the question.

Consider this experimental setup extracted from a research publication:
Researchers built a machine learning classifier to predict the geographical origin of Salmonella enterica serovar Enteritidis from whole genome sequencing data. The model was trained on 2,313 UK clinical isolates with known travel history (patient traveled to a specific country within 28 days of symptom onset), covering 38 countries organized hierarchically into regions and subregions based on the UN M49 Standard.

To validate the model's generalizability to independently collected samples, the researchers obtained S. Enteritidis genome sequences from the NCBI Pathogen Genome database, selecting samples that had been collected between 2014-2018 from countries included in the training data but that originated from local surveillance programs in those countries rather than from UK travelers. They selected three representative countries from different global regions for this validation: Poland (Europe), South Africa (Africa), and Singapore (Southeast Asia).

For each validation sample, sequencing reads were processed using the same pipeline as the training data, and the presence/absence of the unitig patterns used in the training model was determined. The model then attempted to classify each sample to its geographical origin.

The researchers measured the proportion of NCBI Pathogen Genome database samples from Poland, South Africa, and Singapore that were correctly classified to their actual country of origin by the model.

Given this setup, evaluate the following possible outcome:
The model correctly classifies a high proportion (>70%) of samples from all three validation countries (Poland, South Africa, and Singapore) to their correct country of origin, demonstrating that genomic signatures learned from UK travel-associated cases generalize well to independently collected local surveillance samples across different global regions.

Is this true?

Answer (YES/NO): NO